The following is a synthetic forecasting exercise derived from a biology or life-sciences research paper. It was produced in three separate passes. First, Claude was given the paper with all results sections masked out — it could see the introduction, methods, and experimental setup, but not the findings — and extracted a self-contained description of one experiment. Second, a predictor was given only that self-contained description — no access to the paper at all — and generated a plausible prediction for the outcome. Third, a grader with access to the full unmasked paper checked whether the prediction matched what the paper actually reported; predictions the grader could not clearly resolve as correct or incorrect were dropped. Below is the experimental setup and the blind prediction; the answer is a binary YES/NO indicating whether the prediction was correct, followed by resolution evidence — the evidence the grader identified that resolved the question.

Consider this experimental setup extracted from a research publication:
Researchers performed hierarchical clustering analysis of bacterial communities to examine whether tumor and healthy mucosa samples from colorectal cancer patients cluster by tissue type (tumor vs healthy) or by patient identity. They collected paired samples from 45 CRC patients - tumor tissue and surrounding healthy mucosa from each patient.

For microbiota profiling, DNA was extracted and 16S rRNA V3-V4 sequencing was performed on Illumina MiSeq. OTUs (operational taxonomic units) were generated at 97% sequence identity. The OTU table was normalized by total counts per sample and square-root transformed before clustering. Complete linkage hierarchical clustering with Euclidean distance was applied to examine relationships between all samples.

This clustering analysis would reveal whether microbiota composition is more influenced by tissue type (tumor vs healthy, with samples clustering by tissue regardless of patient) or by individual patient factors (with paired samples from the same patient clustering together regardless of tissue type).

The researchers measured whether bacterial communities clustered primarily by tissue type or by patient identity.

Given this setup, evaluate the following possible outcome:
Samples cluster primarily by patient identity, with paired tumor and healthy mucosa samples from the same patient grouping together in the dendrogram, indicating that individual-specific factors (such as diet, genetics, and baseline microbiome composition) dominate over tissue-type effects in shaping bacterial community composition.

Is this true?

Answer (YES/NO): YES